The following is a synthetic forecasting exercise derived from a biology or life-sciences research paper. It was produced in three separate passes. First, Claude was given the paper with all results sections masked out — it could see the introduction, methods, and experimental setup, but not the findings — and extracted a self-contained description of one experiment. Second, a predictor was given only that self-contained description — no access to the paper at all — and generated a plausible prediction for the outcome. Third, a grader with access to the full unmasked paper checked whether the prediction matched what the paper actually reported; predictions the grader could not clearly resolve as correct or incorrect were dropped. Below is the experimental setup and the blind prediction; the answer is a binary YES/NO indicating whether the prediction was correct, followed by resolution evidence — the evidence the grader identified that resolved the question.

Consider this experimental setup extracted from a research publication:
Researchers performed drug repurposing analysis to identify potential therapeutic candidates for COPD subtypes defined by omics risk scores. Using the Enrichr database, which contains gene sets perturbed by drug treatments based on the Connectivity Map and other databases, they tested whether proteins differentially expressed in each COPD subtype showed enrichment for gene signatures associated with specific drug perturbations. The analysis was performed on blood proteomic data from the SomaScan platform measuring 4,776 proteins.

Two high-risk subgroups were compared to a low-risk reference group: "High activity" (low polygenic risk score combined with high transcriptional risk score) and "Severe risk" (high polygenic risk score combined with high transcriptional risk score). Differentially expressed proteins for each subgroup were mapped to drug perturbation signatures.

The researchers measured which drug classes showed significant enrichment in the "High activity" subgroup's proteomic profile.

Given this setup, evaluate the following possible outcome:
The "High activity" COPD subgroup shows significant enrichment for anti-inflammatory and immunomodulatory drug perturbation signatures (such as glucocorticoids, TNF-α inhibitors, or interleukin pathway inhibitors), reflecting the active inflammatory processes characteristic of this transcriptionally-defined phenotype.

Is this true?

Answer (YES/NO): NO